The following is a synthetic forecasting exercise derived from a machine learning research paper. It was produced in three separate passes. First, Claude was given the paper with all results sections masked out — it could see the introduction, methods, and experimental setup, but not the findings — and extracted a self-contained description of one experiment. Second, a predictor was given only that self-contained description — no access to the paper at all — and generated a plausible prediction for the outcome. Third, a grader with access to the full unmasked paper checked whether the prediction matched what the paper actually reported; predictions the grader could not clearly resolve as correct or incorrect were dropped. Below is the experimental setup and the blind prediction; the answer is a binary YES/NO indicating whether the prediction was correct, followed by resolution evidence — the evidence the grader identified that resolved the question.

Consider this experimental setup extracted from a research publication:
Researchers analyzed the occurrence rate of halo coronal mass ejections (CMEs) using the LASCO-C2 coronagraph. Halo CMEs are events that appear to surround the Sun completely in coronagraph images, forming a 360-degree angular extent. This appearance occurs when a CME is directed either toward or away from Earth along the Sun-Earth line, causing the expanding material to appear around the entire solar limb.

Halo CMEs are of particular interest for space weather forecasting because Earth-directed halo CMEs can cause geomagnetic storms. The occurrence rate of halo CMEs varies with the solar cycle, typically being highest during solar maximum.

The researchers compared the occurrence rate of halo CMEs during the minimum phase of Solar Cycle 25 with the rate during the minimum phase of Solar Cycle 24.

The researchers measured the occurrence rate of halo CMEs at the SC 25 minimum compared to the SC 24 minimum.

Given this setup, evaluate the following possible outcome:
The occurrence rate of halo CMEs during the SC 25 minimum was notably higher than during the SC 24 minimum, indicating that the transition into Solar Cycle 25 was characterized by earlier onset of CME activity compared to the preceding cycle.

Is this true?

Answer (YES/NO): YES